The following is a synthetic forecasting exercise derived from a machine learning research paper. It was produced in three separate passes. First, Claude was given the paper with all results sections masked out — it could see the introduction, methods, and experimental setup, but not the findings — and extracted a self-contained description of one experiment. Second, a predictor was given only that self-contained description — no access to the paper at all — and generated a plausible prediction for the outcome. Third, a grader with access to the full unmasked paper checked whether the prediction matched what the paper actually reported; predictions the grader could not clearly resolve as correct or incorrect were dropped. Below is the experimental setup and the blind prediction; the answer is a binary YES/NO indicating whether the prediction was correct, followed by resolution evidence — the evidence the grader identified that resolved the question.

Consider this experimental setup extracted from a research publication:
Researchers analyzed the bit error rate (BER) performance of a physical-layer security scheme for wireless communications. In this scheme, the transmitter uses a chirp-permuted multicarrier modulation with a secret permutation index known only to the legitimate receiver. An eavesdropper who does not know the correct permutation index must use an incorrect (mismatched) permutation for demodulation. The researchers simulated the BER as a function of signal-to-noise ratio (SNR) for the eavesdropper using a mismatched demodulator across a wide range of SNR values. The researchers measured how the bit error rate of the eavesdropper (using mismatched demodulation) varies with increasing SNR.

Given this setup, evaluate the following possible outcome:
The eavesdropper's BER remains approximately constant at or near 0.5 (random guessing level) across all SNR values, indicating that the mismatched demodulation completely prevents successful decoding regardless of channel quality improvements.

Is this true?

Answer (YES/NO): YES